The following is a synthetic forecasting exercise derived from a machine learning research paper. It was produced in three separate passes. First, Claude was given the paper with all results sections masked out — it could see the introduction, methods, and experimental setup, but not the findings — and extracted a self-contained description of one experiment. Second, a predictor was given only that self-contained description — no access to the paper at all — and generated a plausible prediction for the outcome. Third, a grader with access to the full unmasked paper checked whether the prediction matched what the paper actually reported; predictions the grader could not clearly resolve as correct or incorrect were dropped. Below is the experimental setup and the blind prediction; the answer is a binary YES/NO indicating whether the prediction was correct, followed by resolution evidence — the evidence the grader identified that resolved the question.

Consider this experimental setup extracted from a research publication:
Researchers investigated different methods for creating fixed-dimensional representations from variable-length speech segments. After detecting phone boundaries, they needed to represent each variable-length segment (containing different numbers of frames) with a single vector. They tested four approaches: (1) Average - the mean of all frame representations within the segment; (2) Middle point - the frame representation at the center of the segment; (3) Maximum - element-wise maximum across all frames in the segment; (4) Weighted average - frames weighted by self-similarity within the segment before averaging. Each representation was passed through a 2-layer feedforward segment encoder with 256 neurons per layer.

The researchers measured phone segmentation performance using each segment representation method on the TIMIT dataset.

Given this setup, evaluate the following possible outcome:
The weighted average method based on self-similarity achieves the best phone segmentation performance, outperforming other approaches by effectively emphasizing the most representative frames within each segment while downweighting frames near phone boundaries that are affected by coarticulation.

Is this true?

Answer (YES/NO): NO